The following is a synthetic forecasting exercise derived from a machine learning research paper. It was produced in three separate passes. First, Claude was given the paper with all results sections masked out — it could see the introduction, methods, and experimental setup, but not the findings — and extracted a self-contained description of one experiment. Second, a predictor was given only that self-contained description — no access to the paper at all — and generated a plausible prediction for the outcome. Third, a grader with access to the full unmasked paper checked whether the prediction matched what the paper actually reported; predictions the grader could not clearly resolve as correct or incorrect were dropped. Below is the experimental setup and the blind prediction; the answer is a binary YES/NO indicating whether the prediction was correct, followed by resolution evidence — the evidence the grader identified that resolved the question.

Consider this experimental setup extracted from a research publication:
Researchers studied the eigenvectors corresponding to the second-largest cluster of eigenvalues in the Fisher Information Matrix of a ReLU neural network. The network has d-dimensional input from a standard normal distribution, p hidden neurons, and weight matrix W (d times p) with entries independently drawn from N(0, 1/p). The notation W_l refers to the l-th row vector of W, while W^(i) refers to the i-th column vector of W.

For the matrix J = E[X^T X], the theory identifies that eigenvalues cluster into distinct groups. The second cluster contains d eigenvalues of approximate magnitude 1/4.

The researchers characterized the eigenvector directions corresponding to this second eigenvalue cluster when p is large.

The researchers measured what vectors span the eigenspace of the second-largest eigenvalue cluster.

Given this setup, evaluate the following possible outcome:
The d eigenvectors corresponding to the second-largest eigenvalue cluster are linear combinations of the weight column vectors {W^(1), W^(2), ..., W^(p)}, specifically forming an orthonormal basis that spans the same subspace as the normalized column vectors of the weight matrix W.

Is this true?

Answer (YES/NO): NO